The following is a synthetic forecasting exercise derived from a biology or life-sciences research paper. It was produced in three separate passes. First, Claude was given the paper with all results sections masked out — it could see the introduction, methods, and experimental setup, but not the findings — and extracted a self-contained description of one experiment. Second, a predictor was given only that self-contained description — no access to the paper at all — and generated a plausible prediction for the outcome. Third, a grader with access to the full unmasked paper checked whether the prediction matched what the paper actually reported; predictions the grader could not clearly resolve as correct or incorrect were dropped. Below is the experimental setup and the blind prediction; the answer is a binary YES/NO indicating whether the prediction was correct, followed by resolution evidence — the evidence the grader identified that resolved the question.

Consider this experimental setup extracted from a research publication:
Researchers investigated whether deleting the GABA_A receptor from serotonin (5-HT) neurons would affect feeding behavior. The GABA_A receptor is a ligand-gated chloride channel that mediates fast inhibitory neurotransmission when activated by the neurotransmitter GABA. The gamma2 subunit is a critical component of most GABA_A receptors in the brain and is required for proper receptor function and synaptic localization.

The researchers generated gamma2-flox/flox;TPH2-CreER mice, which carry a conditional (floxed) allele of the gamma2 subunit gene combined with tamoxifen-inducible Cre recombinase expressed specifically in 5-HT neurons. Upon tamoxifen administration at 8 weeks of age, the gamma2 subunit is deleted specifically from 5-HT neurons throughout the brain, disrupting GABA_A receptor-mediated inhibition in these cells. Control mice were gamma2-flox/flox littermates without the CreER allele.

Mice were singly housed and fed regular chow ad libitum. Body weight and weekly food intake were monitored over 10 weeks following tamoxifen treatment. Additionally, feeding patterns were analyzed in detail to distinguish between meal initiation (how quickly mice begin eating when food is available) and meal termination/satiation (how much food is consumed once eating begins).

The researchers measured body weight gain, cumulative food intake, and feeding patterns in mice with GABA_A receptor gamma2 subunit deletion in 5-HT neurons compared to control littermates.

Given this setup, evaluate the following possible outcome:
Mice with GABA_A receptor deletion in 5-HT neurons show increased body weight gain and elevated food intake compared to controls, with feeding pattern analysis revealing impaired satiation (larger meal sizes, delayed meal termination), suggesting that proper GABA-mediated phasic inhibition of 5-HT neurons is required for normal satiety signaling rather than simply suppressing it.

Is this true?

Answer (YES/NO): NO